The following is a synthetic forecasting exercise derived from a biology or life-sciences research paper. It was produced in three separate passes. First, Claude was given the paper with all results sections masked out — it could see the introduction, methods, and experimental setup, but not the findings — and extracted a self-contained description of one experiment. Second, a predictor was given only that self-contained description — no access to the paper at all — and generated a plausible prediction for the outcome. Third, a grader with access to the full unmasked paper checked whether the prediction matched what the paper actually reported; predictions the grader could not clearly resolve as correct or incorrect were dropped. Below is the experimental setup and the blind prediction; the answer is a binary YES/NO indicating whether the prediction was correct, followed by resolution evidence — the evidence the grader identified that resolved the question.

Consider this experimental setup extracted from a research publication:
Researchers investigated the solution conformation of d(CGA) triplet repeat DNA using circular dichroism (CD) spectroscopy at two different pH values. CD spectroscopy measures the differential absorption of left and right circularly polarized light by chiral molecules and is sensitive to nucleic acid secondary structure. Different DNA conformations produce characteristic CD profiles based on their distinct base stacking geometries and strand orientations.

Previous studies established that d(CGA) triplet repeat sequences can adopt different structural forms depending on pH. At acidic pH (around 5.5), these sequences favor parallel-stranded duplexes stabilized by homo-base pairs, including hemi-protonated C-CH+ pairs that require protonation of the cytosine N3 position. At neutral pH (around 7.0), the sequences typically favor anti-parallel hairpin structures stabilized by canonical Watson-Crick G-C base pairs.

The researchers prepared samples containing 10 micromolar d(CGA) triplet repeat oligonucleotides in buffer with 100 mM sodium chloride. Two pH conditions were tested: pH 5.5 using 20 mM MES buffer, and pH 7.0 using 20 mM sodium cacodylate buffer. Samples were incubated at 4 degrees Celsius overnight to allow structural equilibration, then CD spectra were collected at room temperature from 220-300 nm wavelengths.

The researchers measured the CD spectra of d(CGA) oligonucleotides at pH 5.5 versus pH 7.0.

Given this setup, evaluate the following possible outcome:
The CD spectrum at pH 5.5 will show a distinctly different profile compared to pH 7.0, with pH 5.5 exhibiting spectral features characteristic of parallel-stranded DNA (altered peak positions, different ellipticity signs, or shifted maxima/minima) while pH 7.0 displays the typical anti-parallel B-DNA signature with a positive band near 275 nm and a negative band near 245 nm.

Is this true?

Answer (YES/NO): NO